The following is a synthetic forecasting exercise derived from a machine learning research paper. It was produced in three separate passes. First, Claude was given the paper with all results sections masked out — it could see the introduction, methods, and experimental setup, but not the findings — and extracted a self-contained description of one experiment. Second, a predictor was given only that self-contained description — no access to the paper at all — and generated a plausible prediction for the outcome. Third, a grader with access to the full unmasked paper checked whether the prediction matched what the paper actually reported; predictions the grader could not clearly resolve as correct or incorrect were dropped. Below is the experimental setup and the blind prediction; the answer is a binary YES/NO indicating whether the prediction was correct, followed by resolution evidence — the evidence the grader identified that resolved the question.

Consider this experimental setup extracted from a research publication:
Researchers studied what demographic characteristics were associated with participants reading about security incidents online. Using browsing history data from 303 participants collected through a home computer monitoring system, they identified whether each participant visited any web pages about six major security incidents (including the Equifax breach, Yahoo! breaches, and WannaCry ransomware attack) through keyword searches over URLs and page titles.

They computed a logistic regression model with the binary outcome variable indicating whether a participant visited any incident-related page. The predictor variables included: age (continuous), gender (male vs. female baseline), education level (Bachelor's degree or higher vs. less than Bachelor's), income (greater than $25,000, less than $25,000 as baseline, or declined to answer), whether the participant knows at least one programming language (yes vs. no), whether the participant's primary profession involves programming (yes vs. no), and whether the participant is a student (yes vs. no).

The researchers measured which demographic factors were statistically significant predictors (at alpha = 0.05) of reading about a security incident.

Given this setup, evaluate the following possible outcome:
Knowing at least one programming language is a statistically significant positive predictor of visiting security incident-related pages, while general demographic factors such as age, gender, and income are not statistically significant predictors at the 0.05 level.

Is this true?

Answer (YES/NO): NO